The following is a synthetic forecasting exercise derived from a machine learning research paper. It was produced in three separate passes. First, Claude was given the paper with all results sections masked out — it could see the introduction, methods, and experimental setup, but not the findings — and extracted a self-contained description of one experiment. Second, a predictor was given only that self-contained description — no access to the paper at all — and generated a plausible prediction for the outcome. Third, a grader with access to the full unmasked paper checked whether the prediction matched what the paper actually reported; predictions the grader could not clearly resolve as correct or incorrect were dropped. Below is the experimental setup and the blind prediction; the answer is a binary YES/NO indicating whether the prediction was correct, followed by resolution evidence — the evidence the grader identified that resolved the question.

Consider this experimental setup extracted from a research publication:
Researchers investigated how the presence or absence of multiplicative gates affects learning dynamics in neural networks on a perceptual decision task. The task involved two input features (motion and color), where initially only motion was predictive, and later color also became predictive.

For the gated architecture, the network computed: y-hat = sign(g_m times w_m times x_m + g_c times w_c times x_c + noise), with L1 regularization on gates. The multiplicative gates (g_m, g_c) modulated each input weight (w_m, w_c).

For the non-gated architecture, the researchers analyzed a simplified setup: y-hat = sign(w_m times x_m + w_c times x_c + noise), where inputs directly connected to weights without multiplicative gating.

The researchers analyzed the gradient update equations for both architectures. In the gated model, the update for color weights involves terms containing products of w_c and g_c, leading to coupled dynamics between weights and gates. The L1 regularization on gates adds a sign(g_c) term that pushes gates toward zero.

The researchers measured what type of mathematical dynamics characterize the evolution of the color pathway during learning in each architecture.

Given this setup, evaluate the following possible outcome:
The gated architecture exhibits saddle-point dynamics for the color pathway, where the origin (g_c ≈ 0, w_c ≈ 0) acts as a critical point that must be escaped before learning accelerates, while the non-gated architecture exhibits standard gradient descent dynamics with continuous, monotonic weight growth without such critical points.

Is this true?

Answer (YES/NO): NO